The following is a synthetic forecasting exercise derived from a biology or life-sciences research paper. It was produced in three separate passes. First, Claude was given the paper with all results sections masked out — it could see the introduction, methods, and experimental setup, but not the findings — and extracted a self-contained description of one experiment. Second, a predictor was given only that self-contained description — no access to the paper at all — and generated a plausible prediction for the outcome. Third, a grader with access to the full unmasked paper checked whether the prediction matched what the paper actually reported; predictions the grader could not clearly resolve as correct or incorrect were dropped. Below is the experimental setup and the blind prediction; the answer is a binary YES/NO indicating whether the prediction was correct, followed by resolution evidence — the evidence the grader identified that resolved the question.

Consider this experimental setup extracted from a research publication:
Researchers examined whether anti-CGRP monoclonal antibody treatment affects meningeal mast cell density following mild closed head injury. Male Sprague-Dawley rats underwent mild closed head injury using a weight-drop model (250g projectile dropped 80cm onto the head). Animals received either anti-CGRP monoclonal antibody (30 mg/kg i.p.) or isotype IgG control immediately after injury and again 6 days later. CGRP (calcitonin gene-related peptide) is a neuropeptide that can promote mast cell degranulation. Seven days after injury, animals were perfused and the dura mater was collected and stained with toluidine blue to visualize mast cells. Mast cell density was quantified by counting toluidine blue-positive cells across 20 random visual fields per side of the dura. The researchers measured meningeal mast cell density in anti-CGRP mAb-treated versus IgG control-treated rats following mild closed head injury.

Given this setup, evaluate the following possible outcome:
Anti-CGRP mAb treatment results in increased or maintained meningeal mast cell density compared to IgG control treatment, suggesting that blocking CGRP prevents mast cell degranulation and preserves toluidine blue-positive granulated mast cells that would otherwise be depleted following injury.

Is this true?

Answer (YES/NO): NO